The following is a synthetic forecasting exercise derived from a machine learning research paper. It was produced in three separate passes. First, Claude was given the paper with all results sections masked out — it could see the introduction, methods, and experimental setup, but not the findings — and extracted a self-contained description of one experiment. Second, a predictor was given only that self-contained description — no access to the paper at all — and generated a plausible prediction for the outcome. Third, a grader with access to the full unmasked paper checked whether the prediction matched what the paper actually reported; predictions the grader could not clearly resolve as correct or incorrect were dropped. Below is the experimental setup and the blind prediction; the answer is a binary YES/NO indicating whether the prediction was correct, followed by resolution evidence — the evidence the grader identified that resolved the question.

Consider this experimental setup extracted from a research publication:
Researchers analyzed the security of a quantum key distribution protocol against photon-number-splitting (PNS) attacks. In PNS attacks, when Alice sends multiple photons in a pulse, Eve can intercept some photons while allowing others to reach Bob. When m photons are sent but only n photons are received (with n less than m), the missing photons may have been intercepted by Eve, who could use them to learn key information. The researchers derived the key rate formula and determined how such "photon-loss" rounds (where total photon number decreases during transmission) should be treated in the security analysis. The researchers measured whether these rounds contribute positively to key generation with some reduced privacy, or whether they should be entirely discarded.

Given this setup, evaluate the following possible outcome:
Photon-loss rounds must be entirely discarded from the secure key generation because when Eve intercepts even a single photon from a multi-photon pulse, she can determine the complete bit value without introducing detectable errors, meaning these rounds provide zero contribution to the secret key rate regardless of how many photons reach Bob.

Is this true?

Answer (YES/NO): YES